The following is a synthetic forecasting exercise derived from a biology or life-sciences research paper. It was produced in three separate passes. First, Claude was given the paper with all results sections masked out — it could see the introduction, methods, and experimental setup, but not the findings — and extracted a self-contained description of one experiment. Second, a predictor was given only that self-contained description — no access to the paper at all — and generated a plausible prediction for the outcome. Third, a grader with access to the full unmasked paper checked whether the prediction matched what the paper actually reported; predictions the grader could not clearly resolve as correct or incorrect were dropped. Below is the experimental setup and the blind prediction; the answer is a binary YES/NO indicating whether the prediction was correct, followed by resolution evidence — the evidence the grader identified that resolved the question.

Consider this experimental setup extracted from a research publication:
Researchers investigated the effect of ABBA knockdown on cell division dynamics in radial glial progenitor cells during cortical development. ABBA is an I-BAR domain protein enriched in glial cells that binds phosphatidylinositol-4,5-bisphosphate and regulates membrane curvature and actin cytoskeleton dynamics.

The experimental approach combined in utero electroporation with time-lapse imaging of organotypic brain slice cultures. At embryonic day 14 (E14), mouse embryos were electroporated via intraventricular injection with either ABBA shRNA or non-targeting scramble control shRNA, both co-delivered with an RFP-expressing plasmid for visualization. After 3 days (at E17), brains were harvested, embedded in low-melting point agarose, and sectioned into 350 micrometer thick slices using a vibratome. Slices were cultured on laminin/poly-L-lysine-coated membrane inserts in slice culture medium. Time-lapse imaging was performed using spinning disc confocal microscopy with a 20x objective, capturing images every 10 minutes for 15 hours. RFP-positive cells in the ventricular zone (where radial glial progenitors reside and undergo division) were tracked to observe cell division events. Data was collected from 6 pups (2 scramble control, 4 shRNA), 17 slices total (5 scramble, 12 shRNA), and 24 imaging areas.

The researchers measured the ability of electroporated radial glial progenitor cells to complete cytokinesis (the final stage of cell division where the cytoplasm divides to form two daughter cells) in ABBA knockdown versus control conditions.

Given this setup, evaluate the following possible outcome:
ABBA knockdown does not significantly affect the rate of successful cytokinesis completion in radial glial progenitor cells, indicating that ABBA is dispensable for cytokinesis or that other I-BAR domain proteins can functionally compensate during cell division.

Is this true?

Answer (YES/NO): NO